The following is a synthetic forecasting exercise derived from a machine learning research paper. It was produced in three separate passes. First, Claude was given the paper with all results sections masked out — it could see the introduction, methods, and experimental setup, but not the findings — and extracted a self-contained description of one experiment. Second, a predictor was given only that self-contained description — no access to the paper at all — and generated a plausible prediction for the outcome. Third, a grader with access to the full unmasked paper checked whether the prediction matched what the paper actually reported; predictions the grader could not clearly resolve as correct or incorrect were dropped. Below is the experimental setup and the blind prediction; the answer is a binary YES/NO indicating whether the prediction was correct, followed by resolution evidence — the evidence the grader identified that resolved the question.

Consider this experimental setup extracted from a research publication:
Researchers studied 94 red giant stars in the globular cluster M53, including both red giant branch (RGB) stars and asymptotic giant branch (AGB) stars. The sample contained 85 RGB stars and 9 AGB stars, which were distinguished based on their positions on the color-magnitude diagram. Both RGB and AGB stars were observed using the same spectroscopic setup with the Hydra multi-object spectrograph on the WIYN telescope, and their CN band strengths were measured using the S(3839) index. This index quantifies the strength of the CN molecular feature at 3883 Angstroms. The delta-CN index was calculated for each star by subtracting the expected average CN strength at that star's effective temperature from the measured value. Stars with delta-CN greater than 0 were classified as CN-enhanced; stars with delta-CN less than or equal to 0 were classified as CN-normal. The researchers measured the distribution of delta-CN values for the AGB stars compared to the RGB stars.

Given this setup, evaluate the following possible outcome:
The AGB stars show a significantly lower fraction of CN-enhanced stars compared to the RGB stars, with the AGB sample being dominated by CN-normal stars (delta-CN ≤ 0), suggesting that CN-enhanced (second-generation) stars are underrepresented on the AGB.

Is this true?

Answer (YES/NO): NO